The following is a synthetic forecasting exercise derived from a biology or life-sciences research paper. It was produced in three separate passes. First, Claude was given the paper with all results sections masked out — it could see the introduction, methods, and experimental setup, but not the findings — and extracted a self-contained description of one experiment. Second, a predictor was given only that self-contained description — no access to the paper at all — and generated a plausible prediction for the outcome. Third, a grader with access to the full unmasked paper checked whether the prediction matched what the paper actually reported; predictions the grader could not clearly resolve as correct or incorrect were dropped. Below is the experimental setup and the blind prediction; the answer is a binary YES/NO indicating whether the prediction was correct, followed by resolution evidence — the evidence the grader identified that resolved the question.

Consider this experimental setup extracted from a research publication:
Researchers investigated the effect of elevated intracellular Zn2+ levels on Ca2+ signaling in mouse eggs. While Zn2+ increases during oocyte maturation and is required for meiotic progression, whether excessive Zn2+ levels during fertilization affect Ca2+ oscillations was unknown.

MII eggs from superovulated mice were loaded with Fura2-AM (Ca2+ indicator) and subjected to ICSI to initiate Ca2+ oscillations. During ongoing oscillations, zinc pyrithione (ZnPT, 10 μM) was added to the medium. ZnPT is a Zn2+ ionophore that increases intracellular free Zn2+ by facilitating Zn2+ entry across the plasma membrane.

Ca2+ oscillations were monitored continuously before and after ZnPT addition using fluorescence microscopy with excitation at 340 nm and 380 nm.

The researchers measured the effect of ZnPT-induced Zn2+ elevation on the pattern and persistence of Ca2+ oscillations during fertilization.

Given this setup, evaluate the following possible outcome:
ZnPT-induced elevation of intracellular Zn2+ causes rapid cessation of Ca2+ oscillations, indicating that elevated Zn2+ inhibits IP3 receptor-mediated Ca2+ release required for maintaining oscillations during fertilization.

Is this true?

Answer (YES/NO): YES